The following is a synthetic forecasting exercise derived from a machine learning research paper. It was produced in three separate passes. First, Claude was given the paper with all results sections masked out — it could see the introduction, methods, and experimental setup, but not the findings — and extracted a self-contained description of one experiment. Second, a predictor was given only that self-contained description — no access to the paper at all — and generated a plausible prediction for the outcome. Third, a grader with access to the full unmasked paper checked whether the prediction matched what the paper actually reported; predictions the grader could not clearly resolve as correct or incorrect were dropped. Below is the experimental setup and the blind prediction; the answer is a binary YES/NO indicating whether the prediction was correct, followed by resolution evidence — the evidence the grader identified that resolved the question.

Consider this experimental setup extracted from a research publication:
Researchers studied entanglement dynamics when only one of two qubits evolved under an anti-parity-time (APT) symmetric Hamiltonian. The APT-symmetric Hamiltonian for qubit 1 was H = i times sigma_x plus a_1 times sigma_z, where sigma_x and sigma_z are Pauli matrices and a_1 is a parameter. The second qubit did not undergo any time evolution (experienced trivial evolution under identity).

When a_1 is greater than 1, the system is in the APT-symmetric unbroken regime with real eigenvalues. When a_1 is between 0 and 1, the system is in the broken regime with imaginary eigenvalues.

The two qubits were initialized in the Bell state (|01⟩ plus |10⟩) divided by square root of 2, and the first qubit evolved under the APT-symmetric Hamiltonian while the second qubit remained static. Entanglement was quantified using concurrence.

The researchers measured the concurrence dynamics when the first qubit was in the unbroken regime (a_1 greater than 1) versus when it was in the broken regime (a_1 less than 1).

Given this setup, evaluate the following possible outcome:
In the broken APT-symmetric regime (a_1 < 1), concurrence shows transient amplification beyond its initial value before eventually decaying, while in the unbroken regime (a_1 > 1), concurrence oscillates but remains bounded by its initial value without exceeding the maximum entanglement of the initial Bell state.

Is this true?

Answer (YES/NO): NO